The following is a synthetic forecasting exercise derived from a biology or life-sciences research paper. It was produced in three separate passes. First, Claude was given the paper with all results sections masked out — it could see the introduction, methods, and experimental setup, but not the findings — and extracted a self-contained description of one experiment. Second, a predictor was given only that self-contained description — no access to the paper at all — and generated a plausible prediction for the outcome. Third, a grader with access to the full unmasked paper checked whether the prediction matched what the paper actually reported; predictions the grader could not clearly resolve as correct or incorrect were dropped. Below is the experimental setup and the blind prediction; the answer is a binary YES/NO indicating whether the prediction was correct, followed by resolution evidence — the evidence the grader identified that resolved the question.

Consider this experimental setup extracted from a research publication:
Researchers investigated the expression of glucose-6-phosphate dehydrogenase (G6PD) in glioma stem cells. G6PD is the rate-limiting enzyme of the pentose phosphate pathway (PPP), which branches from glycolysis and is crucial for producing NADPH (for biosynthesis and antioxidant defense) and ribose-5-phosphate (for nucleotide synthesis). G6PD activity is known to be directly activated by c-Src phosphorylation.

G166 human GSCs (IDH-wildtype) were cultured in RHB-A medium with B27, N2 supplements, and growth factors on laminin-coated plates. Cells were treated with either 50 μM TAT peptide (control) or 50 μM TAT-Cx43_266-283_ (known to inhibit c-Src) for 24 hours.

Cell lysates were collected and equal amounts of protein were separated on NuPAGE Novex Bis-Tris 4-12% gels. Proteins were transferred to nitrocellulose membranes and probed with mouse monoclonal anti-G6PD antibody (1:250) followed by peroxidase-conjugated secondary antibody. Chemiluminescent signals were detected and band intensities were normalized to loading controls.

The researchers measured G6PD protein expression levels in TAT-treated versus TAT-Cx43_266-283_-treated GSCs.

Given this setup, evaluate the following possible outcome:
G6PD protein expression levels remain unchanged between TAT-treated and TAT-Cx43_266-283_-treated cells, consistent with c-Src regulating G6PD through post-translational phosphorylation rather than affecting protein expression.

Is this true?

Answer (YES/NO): NO